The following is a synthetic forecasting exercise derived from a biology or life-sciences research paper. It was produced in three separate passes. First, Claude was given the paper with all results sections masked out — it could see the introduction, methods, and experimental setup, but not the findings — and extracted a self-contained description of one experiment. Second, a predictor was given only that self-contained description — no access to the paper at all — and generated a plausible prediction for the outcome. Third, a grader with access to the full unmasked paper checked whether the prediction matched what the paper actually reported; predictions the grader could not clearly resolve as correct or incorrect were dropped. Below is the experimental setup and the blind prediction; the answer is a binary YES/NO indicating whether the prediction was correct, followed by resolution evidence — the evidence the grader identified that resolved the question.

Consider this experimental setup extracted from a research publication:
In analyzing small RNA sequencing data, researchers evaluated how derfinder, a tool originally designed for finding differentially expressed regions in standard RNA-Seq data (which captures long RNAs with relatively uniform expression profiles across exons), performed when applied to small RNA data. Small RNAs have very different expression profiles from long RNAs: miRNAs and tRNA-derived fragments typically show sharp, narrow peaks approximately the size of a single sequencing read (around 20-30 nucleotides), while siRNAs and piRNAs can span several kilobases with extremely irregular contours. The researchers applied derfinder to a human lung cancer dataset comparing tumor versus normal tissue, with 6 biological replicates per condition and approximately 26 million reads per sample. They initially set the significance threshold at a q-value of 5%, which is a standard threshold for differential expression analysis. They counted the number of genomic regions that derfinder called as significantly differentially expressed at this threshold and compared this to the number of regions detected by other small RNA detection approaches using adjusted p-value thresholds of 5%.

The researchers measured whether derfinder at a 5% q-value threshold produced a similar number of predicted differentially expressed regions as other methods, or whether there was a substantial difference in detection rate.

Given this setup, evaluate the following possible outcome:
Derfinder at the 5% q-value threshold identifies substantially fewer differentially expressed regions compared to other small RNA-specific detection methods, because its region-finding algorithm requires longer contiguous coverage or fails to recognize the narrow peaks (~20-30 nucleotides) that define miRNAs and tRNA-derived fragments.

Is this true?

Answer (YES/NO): YES